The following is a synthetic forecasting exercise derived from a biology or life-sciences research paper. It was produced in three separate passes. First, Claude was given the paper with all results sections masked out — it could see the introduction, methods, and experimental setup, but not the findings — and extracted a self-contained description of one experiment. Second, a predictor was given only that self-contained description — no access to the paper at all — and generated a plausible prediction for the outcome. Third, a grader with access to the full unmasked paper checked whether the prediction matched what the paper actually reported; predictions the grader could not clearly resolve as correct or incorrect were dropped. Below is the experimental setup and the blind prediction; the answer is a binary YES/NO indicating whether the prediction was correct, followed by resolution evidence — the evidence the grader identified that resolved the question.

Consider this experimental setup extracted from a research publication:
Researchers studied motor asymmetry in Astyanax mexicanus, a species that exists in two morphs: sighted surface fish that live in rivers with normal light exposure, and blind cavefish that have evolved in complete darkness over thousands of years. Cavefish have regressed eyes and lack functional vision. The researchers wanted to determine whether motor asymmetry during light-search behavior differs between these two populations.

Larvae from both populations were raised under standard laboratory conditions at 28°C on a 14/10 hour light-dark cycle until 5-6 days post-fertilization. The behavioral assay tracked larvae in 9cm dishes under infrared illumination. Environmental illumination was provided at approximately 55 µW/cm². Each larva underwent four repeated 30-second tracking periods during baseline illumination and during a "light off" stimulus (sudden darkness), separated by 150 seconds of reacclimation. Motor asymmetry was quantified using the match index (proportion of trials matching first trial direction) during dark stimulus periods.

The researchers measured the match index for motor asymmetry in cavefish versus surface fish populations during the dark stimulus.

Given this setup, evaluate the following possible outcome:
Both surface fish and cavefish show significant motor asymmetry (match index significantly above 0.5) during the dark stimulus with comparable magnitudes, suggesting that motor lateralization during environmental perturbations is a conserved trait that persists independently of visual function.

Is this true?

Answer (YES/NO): NO